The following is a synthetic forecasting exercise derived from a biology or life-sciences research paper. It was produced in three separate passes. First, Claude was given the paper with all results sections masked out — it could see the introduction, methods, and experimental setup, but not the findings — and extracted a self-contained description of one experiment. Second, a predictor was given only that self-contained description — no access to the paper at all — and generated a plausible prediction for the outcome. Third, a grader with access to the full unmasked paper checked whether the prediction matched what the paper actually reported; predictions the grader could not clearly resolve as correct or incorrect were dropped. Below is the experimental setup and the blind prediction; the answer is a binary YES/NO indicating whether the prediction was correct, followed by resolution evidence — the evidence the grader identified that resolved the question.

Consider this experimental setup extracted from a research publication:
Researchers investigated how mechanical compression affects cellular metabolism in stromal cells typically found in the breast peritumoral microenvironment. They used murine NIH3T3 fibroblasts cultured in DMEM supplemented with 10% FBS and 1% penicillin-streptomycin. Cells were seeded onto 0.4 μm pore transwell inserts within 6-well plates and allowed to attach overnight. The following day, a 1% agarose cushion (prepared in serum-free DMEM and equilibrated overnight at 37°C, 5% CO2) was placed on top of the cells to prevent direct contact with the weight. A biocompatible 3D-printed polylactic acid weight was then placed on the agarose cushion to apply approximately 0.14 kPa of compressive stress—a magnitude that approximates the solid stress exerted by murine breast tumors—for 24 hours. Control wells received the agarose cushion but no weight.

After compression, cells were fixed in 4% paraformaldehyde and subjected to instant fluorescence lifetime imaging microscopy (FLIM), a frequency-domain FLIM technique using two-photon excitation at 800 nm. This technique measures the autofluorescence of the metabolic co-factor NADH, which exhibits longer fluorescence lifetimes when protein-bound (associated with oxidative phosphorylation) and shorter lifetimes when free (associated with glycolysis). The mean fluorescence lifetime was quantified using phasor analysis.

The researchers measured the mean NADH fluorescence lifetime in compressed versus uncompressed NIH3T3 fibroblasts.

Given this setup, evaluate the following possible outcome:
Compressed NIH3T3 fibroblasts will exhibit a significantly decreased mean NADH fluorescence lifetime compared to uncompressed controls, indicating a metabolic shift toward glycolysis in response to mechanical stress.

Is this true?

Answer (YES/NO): YES